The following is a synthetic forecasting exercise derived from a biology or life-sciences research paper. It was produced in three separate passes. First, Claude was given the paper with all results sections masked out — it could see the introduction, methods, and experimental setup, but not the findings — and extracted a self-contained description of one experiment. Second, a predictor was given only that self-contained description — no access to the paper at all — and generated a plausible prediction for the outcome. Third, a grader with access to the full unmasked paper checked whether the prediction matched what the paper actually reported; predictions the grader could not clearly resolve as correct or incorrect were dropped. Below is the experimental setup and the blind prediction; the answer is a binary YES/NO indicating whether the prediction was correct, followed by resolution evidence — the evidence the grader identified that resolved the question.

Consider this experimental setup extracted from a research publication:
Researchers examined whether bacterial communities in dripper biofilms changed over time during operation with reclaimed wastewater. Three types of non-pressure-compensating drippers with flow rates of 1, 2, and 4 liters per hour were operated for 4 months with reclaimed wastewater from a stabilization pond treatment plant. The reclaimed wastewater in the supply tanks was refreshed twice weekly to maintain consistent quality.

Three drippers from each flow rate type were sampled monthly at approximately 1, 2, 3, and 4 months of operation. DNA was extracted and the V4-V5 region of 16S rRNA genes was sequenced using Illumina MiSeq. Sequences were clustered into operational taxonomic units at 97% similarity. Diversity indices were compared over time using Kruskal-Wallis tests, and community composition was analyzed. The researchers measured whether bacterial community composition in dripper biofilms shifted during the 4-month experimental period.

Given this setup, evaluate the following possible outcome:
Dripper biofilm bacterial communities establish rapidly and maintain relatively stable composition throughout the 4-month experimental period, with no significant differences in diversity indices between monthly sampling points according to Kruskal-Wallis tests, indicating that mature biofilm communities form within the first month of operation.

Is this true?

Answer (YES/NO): NO